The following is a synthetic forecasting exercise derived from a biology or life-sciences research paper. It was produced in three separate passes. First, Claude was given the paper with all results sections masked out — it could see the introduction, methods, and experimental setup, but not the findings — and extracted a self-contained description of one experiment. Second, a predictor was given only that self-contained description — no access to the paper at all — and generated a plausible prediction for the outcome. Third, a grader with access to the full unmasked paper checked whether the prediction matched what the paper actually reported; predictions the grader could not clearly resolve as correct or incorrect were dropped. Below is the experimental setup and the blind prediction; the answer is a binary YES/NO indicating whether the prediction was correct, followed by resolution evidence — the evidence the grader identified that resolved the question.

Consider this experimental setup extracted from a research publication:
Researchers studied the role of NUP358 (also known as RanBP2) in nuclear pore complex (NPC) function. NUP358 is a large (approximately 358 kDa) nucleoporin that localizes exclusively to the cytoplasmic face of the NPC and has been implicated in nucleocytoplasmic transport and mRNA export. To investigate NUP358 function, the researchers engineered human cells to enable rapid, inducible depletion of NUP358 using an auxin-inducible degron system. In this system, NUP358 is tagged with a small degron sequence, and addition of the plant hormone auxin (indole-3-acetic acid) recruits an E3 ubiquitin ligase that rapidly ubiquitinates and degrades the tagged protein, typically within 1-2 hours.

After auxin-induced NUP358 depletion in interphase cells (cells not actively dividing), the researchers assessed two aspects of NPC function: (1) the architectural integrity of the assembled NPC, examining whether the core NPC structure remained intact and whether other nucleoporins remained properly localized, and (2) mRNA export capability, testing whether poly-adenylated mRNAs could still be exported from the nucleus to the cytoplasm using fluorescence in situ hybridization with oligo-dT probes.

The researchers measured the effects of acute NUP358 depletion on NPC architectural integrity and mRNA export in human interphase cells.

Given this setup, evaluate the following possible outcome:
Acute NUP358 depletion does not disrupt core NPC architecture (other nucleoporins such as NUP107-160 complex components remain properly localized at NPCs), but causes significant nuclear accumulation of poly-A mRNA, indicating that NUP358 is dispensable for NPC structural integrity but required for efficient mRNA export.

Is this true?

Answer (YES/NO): NO